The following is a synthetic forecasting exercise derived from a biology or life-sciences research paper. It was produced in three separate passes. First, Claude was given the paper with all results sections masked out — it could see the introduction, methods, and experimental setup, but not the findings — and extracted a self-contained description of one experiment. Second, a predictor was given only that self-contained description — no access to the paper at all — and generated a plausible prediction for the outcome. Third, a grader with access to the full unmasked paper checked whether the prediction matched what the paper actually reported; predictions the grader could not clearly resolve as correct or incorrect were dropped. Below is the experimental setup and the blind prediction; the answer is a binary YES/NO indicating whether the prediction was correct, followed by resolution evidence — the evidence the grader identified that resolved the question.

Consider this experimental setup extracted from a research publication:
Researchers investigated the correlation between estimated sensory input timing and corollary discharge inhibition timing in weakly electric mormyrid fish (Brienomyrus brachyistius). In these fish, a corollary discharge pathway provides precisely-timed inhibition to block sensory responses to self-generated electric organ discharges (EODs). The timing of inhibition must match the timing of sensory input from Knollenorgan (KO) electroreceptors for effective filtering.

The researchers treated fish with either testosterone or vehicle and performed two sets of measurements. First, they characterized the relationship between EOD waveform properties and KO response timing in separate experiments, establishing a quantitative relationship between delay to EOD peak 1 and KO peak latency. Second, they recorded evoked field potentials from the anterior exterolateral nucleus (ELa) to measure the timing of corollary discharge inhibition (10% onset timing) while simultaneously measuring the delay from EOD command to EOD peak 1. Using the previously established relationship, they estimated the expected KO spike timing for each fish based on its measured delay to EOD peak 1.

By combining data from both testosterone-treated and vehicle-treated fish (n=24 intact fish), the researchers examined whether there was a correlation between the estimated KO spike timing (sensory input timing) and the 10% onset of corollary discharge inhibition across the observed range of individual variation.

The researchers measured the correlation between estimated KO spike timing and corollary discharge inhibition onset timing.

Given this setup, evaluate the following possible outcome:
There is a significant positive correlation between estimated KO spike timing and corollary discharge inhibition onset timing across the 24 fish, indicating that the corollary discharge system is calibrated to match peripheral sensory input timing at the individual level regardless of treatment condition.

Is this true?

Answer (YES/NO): YES